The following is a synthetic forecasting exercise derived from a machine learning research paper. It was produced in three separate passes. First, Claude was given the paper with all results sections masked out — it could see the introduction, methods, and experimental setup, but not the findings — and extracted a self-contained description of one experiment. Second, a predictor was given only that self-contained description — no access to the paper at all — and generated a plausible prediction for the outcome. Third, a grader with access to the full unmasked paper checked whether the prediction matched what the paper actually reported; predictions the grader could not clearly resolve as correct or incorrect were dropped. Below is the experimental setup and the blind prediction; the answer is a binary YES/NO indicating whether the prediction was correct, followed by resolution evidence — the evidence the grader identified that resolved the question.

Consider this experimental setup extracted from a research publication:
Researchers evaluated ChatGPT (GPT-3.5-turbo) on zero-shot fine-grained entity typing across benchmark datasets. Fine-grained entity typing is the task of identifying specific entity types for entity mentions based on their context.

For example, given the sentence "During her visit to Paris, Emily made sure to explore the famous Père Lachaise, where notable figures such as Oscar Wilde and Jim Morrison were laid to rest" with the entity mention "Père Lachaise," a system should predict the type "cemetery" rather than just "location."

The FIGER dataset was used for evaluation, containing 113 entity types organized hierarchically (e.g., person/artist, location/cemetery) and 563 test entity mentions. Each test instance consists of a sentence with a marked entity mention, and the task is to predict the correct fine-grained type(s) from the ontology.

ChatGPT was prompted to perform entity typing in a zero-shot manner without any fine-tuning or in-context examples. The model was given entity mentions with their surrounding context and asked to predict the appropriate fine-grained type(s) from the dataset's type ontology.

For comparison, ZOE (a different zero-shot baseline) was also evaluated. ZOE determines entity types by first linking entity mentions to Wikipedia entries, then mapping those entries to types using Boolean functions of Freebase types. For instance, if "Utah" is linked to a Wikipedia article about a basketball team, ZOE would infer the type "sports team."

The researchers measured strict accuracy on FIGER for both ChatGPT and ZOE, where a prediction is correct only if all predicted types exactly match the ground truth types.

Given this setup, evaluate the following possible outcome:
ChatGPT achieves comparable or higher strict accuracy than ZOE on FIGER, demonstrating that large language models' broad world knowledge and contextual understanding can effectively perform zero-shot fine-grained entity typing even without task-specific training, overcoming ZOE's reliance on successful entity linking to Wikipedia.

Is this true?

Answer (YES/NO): NO